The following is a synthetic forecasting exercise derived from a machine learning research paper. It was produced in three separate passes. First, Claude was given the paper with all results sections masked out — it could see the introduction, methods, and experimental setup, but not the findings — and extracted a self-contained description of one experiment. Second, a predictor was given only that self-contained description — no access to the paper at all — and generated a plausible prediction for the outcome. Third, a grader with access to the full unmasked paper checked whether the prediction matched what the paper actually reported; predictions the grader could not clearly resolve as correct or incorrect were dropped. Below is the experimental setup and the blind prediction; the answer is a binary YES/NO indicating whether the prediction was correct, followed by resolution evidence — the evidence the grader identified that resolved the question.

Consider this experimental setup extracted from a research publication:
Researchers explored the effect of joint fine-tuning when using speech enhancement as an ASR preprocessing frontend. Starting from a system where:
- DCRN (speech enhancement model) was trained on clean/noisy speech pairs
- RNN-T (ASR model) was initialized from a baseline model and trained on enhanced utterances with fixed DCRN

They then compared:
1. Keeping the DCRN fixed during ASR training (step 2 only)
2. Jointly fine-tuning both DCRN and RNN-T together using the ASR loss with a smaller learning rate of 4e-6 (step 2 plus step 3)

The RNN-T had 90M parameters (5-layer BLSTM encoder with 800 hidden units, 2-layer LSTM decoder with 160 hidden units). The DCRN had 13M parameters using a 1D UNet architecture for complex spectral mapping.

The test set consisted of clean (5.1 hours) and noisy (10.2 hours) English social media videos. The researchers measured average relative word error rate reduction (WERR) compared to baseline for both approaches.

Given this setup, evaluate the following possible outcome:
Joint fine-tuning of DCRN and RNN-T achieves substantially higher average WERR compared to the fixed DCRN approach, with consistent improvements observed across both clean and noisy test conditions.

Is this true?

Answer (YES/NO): YES